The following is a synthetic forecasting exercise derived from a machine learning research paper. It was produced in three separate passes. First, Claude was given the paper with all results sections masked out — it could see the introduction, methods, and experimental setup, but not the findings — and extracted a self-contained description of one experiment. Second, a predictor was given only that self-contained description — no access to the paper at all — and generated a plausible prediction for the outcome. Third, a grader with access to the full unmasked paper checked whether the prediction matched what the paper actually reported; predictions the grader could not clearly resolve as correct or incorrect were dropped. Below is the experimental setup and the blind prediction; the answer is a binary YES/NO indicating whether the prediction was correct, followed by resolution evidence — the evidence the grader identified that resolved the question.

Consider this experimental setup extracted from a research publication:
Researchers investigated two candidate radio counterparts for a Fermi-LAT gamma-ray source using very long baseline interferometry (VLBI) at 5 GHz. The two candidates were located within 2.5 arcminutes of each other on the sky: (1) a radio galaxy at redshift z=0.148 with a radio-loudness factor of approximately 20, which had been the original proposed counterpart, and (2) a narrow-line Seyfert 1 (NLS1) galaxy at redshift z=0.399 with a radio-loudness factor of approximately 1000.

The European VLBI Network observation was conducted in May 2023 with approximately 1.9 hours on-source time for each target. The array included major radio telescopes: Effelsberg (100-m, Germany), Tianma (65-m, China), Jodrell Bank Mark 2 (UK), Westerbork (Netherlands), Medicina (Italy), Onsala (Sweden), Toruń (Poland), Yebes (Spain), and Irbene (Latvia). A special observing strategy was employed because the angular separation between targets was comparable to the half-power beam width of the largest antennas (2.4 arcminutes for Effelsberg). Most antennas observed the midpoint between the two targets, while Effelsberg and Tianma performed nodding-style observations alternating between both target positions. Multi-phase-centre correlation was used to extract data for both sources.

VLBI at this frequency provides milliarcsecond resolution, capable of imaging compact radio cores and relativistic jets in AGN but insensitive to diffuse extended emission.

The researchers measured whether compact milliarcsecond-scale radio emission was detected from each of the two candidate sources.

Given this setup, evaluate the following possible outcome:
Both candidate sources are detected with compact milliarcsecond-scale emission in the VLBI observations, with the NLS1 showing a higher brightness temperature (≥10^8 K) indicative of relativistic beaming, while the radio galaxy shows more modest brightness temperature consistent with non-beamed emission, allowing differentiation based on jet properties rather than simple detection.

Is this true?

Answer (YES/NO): NO